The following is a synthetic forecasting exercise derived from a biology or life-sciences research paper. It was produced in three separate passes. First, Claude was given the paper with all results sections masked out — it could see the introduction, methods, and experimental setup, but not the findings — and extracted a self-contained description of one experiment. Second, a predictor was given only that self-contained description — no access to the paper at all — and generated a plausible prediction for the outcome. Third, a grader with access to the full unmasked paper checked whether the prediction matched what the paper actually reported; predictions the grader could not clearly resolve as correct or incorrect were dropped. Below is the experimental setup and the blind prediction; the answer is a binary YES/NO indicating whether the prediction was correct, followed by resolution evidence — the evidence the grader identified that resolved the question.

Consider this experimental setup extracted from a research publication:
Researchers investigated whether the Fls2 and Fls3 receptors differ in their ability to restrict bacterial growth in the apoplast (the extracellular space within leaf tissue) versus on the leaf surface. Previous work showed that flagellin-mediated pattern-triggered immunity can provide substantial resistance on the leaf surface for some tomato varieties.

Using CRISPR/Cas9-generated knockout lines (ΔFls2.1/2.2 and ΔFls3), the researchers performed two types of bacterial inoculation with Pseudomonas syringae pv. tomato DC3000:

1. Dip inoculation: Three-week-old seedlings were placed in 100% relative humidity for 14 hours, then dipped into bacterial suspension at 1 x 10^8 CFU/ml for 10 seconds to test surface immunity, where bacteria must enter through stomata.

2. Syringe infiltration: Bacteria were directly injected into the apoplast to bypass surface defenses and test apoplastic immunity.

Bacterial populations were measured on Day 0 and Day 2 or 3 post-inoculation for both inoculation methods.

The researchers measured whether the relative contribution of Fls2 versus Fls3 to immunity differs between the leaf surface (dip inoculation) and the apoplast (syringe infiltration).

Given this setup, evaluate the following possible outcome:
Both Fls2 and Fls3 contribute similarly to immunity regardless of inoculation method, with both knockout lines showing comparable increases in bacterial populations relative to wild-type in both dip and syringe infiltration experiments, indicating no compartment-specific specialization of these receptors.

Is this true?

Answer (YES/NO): YES